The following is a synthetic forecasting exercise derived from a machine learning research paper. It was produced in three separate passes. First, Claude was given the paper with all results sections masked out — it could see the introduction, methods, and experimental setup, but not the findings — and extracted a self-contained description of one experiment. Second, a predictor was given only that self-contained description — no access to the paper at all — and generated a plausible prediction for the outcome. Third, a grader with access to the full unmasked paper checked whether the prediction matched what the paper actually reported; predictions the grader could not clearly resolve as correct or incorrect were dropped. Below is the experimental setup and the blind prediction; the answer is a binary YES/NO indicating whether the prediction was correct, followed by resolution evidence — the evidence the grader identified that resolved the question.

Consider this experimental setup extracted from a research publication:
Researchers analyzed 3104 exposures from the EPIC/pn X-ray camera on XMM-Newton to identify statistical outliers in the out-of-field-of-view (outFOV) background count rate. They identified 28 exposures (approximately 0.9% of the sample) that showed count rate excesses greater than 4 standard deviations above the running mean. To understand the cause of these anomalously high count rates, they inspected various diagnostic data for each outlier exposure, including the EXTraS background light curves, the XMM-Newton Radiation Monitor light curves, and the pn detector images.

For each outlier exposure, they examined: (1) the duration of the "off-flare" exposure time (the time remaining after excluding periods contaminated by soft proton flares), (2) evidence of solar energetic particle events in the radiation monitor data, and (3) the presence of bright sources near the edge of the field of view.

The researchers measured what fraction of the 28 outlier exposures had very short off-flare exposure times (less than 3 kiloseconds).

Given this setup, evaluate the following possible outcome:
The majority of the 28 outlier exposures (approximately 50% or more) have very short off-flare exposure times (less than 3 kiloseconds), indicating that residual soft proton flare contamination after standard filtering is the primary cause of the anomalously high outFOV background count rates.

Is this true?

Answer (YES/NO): YES